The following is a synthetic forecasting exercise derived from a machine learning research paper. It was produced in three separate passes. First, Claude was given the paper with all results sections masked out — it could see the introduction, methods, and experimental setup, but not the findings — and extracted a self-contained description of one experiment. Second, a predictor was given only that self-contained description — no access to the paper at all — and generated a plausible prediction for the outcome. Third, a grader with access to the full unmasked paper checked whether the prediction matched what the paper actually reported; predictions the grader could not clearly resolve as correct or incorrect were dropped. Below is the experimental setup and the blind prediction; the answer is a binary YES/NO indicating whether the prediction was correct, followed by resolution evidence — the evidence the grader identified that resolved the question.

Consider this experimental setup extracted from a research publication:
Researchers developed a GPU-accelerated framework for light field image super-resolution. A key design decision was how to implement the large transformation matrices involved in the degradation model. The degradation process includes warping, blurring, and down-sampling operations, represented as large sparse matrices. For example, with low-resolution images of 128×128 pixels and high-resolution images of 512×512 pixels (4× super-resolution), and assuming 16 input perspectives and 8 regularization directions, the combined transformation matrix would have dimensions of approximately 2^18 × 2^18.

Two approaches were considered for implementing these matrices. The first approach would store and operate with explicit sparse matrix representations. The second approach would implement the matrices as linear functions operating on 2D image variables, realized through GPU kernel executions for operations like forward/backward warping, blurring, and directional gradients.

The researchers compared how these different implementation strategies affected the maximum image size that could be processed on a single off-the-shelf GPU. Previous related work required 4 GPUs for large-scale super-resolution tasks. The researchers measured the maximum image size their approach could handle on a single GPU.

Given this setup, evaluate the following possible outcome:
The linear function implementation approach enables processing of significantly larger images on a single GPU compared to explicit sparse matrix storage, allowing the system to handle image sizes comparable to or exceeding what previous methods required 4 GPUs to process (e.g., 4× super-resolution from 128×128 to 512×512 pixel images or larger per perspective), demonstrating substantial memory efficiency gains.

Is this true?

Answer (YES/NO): YES